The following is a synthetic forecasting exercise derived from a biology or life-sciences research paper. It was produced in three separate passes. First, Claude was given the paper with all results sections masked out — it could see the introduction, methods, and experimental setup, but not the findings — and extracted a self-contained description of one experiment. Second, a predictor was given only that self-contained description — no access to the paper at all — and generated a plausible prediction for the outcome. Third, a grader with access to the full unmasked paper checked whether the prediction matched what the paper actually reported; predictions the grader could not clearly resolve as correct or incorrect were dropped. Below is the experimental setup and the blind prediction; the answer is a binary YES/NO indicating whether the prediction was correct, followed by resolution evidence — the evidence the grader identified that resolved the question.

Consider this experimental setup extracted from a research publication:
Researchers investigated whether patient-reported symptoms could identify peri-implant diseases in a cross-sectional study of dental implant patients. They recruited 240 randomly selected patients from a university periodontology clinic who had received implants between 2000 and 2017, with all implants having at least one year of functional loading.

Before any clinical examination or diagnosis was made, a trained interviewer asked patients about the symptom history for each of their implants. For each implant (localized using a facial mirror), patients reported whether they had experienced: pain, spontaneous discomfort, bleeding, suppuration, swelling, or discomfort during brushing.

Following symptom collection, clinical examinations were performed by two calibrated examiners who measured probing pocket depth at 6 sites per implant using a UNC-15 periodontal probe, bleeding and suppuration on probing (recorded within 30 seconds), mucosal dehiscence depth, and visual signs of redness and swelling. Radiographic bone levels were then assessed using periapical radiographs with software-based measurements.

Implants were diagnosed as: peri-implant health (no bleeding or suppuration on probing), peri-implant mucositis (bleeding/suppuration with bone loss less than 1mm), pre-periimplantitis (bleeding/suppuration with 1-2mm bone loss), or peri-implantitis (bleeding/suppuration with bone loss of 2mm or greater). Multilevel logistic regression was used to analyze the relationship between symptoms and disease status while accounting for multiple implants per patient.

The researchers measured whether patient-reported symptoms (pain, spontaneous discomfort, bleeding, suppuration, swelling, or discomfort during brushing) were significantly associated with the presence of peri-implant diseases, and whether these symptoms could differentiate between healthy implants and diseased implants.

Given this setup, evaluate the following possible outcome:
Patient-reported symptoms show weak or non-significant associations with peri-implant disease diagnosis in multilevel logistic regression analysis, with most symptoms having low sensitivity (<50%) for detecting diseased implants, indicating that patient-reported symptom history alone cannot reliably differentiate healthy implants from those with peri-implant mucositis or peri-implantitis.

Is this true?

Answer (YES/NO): YES